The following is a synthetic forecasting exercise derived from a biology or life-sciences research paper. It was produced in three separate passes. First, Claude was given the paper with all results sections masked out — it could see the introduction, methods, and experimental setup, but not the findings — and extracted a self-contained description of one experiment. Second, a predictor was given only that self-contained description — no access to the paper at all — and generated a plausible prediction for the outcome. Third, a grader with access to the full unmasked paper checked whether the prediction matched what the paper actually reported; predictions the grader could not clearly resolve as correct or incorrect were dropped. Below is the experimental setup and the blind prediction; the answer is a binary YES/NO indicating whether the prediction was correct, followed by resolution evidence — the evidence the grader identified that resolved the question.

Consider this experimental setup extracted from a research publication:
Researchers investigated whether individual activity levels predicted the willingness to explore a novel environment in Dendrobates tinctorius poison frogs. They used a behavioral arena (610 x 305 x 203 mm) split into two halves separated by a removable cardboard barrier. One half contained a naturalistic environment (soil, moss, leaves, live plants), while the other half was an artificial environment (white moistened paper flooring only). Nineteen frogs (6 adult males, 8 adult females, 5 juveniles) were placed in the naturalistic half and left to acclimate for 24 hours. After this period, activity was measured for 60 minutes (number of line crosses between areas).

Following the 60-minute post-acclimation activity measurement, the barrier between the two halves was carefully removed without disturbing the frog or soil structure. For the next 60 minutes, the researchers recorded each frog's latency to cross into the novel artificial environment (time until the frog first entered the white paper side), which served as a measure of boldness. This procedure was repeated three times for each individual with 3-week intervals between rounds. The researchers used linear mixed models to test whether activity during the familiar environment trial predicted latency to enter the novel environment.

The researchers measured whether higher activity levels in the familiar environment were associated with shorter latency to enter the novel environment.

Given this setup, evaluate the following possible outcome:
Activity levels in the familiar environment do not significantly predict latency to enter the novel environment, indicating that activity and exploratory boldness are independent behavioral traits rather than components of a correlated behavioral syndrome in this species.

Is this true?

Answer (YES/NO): NO